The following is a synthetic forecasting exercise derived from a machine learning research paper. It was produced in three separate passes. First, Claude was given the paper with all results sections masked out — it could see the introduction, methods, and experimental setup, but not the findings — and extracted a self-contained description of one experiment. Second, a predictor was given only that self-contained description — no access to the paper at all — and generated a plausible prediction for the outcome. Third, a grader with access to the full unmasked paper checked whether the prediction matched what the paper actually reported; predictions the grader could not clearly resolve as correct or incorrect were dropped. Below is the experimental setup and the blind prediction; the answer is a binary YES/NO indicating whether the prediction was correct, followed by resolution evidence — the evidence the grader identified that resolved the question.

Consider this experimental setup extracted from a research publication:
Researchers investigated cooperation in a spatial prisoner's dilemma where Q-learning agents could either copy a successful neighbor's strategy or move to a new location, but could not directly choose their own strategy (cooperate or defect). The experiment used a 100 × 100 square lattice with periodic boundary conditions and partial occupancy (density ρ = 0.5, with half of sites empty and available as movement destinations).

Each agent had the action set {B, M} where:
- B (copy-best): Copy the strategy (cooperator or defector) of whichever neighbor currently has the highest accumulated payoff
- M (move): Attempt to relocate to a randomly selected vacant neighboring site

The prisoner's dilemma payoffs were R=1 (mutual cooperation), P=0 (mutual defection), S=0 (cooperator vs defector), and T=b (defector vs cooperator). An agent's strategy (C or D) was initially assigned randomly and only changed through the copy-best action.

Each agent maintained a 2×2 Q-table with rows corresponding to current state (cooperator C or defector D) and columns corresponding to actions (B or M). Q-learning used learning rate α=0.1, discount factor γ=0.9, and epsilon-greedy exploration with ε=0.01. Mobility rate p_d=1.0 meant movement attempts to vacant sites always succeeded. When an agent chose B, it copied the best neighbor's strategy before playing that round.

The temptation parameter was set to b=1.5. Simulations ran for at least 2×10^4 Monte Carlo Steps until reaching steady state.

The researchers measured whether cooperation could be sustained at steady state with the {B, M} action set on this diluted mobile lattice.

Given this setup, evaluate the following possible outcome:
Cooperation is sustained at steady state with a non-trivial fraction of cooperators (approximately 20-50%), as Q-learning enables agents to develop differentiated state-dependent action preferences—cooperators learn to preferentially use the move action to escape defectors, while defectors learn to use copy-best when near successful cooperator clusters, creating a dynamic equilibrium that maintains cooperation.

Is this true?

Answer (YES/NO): NO